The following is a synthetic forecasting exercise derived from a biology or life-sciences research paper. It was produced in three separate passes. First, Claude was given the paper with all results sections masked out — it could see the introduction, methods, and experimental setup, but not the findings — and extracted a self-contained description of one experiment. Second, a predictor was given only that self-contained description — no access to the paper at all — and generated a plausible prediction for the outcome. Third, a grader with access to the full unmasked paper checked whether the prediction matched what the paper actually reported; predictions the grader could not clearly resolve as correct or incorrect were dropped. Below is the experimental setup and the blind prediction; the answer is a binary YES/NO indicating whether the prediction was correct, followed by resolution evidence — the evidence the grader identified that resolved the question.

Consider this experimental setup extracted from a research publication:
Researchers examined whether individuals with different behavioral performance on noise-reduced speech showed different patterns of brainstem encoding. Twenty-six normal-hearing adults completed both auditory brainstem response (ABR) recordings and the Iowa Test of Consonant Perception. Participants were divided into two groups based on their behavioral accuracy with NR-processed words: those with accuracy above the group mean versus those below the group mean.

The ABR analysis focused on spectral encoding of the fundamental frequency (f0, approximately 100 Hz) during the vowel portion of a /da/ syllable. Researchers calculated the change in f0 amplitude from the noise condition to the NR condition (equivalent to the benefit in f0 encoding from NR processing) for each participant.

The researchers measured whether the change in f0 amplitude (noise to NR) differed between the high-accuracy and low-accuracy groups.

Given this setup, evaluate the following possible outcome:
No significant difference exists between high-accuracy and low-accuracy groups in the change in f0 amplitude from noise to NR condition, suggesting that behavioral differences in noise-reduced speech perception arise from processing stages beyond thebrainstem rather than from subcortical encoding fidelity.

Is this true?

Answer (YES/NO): NO